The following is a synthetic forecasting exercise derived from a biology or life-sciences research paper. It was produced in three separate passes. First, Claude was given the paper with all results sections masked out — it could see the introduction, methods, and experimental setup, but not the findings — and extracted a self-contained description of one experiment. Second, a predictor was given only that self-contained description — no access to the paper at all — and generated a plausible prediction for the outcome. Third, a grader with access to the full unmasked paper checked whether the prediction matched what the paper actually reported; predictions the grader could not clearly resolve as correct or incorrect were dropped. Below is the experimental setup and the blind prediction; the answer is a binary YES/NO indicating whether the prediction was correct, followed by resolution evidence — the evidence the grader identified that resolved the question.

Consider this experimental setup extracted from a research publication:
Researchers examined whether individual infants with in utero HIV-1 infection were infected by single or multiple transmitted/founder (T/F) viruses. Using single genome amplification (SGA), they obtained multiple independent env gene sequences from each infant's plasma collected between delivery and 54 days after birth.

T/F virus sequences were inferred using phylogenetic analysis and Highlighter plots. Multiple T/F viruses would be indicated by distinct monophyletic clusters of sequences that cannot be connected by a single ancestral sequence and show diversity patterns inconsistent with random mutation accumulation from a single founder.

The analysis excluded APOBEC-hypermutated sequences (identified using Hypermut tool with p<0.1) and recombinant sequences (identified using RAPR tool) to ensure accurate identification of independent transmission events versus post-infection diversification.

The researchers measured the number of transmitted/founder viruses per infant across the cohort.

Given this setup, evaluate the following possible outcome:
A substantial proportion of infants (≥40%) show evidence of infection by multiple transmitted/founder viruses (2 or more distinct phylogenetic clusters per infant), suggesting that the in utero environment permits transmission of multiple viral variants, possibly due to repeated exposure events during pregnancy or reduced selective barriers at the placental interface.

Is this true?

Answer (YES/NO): NO